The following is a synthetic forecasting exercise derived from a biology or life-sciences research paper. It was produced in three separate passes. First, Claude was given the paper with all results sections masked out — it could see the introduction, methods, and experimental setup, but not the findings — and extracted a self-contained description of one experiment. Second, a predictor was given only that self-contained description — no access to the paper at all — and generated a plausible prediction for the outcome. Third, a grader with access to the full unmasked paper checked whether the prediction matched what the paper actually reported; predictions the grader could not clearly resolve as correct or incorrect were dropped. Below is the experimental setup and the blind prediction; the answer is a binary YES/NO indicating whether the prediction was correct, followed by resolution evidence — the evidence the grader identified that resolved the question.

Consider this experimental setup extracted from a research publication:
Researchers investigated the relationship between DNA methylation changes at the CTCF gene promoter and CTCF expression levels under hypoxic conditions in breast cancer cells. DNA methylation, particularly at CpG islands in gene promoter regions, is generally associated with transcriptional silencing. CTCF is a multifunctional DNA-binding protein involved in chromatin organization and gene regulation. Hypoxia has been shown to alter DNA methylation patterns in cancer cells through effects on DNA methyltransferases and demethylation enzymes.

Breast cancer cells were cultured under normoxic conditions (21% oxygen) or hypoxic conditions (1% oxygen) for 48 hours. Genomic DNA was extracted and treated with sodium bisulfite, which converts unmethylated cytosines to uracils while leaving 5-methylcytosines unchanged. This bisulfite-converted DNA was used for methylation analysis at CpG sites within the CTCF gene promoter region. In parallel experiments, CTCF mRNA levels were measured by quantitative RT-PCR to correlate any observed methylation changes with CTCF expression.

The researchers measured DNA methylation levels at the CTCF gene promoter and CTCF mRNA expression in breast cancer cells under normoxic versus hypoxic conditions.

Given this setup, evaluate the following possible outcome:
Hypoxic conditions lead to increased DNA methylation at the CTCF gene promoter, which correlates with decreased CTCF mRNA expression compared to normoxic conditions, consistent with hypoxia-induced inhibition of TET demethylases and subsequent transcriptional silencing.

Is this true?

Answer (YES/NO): NO